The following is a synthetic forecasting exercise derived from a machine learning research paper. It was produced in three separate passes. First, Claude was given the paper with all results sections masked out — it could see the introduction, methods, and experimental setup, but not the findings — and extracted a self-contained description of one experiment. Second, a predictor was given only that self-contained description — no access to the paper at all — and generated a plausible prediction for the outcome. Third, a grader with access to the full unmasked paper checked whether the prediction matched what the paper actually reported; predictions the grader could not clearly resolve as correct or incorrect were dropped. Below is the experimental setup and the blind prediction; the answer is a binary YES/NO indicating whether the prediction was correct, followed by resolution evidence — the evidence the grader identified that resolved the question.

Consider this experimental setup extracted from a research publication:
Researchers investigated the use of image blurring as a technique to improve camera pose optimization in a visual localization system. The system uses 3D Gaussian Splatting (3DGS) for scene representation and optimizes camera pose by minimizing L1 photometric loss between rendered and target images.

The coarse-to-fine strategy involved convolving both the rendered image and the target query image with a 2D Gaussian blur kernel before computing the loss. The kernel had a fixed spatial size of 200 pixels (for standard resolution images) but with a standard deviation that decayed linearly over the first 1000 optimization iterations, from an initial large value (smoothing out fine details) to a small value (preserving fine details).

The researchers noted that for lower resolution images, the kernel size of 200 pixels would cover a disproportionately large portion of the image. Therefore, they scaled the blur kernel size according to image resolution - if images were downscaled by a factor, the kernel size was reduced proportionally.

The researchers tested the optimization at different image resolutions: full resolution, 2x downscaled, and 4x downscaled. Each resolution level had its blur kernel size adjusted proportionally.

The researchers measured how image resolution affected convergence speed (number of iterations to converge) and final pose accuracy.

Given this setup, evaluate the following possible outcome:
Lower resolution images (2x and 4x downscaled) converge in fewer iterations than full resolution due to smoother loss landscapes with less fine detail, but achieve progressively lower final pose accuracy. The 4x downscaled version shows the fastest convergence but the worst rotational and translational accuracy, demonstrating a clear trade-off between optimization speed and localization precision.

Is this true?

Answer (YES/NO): NO